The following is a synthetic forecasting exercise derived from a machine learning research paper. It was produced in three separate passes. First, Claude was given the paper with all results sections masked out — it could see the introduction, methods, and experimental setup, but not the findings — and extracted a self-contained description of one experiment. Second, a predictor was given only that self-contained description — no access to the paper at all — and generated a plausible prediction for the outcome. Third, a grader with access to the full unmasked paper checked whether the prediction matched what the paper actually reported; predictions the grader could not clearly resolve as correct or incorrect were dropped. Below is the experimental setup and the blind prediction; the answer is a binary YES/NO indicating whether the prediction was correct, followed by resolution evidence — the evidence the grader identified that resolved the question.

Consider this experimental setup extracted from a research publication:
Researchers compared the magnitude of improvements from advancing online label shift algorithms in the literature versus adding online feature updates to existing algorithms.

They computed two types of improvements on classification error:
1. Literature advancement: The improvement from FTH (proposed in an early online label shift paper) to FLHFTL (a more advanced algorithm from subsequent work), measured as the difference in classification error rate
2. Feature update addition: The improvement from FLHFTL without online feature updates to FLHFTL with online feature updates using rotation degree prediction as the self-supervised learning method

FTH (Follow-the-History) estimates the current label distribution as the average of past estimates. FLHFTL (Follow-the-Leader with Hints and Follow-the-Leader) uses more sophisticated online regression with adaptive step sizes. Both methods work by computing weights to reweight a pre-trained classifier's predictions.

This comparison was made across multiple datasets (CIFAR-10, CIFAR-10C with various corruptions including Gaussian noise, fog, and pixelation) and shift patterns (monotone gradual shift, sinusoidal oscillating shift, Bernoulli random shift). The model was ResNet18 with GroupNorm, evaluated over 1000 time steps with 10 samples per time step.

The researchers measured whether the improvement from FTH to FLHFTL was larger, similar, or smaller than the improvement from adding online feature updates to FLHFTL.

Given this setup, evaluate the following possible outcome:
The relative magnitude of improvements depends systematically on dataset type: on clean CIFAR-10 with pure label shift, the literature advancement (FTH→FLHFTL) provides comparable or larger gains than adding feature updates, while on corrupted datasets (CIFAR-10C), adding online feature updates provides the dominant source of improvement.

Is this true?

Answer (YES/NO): NO